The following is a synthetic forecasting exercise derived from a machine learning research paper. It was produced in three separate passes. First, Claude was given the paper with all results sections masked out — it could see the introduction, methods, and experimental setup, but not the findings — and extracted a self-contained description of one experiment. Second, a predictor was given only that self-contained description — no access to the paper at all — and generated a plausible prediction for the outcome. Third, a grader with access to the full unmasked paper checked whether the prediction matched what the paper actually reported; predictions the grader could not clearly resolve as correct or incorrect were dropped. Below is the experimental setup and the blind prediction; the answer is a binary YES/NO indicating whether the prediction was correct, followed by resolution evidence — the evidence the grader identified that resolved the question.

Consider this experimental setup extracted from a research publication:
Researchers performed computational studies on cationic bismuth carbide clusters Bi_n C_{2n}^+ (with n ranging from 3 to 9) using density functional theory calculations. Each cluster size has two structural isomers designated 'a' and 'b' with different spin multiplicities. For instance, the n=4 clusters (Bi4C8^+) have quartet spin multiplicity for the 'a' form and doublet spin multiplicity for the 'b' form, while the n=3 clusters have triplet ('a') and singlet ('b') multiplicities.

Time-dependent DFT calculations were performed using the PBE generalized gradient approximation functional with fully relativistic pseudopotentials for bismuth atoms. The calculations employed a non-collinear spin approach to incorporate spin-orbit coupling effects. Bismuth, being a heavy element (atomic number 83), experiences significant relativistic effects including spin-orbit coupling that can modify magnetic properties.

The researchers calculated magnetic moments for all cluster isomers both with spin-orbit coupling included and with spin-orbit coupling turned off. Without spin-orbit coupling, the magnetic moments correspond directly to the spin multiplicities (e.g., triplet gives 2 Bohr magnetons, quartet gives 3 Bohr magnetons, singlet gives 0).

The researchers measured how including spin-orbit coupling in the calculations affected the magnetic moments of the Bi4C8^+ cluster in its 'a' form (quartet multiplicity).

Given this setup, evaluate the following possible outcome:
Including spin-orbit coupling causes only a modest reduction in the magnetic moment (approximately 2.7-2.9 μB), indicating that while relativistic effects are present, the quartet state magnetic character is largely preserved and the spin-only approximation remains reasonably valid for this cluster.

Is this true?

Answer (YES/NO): NO